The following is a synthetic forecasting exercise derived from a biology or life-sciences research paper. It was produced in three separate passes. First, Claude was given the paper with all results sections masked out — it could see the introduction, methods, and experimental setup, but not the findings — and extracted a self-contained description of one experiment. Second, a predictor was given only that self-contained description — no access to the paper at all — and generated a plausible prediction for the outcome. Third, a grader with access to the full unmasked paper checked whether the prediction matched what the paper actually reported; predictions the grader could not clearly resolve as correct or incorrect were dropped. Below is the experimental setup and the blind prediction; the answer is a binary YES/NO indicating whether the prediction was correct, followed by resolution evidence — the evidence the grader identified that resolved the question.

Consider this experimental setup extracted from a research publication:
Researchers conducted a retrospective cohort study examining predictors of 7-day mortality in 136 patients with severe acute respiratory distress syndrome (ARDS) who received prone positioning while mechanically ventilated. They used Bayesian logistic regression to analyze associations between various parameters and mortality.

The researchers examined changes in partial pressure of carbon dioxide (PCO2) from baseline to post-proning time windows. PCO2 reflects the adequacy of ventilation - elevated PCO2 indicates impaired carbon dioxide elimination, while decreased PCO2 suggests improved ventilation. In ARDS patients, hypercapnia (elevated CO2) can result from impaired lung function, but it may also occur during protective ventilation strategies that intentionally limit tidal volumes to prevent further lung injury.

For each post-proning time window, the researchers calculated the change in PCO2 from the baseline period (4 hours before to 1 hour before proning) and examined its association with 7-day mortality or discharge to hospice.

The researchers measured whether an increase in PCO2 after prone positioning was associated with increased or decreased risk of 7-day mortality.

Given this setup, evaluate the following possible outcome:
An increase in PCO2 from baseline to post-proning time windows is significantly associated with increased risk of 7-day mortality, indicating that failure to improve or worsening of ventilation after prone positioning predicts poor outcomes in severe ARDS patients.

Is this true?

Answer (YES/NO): YES